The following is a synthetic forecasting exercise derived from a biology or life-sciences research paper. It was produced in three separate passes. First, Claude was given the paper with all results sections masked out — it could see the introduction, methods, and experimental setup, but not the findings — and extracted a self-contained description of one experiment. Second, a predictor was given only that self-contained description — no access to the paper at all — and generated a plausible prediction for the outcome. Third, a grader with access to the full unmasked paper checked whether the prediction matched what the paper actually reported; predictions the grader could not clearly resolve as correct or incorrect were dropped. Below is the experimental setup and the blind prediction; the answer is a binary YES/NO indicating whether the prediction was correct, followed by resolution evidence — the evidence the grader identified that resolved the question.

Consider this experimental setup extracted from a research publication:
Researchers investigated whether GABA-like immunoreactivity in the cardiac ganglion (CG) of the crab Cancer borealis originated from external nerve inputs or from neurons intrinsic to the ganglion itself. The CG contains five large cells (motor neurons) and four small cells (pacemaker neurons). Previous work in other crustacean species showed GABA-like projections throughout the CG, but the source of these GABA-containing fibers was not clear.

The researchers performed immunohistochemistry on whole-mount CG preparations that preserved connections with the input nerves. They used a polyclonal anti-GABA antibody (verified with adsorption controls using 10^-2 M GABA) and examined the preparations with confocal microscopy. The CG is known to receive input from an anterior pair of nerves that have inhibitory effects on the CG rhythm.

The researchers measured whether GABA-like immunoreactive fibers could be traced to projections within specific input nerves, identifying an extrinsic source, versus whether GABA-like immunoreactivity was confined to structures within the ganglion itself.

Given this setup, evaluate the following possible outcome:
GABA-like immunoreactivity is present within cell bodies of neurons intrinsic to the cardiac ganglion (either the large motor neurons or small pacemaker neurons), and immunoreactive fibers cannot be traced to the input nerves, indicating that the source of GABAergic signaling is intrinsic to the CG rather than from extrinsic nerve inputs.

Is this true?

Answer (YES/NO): NO